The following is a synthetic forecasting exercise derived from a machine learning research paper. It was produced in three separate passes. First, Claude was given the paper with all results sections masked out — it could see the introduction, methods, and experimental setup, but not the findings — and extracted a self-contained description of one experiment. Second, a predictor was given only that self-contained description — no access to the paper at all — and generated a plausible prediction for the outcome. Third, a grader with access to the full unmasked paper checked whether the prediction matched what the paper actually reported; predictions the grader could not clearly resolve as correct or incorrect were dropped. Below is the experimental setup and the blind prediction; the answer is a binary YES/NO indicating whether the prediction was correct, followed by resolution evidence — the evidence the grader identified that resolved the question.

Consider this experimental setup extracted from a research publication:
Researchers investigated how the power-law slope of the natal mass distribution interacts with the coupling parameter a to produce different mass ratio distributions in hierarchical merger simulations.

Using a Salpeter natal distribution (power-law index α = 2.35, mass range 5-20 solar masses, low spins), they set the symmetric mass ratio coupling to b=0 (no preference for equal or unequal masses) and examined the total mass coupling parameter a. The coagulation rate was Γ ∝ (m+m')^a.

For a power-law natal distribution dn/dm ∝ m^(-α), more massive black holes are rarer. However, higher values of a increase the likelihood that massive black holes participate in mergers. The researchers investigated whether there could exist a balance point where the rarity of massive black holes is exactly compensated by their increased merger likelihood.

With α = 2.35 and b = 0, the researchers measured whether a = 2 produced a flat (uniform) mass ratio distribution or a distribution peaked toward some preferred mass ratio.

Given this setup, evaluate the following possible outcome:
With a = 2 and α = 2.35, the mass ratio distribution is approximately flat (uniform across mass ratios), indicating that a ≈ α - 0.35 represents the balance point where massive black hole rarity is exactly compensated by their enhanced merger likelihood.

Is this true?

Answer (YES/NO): NO